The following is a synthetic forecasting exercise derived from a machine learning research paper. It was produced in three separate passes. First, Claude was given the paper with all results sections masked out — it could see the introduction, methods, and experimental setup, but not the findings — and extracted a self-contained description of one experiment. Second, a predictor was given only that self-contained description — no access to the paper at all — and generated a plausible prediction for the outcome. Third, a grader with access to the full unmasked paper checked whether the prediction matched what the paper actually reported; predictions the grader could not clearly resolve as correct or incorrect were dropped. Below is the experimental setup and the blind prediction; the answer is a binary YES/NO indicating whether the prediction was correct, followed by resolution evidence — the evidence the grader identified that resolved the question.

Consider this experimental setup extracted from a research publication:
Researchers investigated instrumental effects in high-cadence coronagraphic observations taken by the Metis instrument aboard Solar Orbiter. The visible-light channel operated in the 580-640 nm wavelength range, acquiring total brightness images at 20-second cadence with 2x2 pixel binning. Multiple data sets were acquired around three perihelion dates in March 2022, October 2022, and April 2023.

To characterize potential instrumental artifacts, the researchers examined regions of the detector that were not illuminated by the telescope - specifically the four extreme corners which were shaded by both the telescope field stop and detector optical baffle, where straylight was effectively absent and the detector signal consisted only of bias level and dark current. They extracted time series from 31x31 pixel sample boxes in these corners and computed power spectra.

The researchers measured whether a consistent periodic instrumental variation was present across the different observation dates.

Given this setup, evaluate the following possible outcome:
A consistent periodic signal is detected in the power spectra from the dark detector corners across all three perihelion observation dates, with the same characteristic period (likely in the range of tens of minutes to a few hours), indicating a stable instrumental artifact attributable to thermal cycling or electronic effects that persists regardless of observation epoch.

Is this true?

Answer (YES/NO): NO